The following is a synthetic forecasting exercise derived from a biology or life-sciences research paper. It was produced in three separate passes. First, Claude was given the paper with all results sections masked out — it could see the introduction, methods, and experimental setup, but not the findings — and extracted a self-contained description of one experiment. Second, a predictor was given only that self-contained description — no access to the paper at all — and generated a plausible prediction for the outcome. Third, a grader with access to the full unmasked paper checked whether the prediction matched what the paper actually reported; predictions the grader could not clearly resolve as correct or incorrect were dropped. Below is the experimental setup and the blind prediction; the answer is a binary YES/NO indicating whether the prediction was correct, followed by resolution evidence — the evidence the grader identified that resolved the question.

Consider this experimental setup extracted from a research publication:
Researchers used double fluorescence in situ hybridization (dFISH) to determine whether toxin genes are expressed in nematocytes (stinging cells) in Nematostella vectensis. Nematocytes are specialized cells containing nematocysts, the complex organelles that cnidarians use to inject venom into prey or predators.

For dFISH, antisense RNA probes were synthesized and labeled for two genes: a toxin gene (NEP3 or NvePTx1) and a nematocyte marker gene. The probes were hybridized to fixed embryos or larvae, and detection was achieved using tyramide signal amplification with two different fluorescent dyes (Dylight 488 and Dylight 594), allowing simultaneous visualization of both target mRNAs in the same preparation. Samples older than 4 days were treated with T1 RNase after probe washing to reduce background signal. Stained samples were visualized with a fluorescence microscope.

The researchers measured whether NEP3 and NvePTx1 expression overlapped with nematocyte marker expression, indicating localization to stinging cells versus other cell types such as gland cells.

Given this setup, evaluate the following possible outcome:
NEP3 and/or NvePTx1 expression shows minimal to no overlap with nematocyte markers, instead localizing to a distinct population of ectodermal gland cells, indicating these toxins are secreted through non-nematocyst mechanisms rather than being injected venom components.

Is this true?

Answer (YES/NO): YES